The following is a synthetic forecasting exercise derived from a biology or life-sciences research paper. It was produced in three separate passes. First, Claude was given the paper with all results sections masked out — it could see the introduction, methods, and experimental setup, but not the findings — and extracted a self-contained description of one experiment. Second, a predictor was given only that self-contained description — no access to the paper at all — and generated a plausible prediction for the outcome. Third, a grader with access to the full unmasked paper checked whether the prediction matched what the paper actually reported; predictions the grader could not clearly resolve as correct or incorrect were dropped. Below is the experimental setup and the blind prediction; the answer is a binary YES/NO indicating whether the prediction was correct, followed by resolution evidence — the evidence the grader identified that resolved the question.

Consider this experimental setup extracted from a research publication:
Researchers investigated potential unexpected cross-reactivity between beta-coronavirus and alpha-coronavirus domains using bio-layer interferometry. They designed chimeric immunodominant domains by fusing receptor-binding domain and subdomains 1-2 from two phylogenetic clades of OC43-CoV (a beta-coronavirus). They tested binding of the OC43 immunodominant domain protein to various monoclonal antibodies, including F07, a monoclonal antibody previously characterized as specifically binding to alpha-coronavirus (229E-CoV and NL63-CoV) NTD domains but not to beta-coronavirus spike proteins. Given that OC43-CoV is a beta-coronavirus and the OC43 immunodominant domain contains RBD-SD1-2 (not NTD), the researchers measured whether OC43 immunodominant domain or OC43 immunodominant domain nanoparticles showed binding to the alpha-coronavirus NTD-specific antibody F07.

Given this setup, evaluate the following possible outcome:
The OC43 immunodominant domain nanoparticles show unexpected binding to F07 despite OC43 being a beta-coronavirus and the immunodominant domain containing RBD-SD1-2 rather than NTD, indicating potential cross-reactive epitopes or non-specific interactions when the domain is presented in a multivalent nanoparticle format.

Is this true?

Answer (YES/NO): NO